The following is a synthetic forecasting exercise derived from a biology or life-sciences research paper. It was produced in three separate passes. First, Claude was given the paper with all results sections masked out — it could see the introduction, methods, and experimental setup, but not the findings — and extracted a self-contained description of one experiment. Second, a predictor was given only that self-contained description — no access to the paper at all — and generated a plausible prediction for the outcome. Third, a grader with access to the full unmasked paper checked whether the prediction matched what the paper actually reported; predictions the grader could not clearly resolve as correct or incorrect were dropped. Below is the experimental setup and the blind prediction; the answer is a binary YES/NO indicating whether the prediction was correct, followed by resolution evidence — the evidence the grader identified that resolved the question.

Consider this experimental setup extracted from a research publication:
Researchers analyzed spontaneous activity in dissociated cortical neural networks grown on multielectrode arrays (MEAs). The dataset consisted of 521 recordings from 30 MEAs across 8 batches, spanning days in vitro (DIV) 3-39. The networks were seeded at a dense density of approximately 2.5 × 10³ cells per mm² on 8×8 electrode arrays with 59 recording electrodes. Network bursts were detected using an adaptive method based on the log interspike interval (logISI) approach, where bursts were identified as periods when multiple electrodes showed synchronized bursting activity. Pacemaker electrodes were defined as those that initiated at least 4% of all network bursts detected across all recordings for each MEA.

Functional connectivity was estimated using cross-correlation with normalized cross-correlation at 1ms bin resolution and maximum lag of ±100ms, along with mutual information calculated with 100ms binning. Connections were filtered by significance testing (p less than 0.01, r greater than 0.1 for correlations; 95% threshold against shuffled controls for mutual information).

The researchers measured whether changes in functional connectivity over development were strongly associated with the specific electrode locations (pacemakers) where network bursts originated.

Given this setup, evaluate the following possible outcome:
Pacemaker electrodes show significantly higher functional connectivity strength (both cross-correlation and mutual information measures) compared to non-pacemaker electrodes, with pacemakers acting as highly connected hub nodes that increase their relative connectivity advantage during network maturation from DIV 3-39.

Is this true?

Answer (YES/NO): NO